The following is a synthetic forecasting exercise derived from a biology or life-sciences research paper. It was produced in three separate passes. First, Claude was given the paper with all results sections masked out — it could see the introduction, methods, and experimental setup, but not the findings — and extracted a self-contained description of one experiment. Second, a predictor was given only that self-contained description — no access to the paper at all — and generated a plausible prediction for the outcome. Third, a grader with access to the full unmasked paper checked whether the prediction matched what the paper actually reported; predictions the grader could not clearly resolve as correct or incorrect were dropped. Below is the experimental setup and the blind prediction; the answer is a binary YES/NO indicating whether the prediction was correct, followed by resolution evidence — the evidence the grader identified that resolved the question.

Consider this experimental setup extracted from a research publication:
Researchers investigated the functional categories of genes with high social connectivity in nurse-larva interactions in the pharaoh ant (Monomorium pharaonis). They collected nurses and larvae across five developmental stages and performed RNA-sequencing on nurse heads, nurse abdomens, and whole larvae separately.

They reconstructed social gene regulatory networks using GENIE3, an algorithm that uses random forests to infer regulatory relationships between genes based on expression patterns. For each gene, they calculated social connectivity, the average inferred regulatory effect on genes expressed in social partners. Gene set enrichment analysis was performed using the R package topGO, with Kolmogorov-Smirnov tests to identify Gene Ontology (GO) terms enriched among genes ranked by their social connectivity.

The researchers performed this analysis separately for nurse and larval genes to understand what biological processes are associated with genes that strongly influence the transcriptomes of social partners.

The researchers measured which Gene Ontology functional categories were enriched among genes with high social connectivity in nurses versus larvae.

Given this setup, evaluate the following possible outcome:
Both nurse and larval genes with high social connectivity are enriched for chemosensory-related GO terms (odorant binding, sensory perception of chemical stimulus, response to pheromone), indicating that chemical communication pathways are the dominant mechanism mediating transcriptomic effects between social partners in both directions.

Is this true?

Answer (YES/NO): NO